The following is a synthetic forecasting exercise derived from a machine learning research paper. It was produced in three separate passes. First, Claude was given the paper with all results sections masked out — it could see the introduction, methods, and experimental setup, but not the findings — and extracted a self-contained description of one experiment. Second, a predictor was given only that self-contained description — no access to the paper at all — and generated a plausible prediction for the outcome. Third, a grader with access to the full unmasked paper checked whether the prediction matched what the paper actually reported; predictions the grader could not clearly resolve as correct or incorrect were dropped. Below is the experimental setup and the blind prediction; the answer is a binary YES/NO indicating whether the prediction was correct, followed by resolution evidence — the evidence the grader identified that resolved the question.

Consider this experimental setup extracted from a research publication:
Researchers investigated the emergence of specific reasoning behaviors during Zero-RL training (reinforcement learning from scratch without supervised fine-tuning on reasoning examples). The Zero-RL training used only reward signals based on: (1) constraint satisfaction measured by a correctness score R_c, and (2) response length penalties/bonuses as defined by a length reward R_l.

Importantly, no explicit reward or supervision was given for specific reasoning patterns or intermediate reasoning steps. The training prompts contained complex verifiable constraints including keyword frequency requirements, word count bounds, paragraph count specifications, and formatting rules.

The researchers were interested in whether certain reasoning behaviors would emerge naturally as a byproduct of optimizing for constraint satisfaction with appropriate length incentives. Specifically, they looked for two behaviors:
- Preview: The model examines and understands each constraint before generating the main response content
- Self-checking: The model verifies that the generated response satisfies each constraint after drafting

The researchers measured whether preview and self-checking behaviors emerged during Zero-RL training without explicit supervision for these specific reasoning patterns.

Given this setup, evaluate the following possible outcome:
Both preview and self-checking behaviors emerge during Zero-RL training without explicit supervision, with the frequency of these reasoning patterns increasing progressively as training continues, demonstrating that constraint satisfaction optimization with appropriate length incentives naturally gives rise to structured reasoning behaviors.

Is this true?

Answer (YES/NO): NO